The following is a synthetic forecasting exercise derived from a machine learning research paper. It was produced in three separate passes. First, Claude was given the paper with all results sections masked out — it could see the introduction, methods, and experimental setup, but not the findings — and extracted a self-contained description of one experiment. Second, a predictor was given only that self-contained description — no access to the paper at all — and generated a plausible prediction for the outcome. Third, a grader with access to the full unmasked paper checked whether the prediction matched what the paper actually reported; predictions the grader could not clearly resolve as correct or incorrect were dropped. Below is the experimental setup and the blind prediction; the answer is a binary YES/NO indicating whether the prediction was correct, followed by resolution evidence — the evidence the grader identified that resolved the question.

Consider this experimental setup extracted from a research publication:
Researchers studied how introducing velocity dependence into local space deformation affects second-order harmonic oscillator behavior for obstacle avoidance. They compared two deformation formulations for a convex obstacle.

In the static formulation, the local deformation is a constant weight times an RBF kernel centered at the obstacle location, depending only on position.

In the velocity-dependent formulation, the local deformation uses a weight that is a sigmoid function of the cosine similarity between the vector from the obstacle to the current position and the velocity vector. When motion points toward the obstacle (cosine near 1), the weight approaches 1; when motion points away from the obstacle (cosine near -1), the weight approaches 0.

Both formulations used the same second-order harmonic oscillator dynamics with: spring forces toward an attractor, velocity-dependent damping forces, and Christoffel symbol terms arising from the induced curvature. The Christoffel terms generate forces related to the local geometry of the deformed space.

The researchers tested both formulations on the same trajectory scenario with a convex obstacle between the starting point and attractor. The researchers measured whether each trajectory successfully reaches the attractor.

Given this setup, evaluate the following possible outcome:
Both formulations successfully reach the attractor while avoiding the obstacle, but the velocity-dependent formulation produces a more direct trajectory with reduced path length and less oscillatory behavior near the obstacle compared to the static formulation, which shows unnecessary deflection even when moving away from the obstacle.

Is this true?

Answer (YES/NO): NO